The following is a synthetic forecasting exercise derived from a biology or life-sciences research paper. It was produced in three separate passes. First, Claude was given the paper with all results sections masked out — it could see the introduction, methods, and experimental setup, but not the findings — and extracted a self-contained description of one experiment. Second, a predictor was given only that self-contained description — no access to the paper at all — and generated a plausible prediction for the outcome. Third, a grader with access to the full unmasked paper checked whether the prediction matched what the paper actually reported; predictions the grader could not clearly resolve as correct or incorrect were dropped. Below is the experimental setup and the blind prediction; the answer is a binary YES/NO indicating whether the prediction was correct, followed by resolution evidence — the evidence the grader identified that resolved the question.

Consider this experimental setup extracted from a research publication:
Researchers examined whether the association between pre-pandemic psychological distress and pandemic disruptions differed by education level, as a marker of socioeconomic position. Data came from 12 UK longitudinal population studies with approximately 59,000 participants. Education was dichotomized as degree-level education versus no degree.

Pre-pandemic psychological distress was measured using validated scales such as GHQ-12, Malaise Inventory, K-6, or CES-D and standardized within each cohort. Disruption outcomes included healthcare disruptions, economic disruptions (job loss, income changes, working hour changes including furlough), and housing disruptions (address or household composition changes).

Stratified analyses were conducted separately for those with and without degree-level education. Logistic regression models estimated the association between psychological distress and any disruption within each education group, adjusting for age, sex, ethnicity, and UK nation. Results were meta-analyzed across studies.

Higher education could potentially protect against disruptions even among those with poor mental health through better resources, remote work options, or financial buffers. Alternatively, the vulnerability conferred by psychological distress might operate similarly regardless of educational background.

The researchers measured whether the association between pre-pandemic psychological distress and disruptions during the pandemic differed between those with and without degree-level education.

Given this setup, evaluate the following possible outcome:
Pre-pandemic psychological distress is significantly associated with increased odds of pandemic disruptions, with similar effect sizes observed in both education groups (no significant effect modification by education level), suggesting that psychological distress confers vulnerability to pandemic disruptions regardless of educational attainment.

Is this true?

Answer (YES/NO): YES